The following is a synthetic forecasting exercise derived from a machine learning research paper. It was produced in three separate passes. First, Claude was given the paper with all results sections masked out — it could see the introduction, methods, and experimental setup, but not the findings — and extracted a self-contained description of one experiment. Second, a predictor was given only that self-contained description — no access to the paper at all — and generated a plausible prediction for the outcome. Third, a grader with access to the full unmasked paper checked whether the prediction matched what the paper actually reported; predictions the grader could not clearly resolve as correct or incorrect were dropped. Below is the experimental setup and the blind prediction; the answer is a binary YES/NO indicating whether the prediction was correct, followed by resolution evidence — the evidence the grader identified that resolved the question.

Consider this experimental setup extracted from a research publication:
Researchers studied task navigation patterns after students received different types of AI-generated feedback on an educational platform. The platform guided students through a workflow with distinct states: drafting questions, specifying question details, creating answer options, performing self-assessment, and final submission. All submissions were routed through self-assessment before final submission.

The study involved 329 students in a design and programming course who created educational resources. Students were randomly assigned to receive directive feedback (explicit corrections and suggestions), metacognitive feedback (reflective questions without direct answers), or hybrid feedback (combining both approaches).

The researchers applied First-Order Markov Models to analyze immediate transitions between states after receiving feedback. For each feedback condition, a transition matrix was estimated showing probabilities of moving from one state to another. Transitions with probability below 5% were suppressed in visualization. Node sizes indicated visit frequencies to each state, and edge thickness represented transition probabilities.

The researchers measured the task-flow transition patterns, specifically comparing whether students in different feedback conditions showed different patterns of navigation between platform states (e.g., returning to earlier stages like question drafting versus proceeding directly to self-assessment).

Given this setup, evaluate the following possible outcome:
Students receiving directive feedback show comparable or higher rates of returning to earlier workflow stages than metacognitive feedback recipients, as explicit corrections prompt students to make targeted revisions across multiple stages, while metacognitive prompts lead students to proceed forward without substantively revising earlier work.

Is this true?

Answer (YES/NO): YES